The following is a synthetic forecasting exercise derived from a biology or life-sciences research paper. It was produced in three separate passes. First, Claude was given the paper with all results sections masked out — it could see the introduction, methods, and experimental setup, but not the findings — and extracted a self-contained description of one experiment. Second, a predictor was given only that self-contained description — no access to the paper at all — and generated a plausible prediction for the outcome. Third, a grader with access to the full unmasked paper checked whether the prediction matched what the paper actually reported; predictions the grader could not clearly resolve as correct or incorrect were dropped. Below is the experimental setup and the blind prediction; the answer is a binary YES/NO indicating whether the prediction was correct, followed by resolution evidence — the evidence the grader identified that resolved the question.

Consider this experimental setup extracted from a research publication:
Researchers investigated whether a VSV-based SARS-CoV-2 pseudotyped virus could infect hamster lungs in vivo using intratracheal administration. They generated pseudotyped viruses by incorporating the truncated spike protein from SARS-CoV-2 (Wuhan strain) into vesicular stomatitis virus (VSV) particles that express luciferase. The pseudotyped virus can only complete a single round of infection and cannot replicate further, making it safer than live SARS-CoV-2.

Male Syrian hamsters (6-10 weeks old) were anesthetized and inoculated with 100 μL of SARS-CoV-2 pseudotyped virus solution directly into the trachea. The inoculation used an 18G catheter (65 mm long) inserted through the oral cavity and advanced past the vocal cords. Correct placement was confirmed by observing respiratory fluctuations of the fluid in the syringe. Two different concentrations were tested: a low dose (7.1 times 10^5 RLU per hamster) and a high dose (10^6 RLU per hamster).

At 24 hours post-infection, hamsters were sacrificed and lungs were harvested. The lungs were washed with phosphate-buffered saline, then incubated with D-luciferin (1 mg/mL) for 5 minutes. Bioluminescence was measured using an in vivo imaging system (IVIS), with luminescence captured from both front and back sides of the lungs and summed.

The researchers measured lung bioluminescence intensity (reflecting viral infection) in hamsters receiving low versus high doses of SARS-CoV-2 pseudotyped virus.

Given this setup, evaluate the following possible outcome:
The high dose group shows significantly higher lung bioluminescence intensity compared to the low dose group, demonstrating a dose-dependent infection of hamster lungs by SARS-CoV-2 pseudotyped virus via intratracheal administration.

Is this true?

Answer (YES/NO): YES